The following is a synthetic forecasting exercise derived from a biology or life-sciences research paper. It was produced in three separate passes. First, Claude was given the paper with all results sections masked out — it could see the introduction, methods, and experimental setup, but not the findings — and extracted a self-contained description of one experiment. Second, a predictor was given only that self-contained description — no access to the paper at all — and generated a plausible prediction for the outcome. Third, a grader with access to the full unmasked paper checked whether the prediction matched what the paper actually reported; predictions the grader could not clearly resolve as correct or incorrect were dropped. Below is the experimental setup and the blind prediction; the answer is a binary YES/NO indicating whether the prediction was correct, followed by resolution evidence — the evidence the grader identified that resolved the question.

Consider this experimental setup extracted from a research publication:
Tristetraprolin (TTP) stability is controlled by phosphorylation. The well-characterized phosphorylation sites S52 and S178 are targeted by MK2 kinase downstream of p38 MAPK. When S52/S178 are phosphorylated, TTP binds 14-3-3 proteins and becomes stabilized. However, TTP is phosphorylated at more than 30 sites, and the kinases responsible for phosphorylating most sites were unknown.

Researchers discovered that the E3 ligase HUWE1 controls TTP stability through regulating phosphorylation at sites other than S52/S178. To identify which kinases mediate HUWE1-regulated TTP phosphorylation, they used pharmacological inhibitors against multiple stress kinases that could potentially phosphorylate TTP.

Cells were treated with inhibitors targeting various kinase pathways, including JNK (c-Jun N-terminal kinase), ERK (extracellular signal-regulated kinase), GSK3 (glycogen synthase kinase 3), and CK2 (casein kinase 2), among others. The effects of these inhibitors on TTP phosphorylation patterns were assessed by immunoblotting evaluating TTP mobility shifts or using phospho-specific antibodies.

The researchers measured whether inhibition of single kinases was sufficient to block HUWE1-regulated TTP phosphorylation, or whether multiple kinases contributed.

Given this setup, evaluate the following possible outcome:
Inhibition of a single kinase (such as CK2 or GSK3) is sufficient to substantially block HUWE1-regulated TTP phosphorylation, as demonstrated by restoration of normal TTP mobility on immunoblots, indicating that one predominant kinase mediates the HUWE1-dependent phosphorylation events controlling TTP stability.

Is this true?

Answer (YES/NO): NO